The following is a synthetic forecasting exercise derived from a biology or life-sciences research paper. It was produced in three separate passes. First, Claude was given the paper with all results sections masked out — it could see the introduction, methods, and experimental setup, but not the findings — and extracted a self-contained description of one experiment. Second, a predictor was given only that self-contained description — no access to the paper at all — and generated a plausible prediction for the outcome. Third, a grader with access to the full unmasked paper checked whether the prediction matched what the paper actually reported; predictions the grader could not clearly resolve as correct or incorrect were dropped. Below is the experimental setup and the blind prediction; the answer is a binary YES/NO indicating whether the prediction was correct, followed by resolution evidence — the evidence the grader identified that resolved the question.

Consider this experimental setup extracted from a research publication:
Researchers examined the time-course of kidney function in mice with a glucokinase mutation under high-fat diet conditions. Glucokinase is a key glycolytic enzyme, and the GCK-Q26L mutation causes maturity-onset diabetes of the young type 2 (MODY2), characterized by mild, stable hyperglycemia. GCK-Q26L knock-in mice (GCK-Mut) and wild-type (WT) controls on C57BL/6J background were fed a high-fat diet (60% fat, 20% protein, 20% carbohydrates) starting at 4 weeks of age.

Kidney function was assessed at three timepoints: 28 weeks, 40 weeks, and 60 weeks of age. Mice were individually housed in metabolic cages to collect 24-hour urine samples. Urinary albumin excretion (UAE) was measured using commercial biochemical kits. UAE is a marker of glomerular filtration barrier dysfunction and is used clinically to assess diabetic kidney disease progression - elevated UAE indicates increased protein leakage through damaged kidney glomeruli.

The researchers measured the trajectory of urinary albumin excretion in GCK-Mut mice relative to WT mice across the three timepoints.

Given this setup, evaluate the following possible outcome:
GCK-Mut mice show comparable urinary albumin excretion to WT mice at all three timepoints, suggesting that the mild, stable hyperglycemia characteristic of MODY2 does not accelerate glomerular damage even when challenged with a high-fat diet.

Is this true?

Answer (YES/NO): NO